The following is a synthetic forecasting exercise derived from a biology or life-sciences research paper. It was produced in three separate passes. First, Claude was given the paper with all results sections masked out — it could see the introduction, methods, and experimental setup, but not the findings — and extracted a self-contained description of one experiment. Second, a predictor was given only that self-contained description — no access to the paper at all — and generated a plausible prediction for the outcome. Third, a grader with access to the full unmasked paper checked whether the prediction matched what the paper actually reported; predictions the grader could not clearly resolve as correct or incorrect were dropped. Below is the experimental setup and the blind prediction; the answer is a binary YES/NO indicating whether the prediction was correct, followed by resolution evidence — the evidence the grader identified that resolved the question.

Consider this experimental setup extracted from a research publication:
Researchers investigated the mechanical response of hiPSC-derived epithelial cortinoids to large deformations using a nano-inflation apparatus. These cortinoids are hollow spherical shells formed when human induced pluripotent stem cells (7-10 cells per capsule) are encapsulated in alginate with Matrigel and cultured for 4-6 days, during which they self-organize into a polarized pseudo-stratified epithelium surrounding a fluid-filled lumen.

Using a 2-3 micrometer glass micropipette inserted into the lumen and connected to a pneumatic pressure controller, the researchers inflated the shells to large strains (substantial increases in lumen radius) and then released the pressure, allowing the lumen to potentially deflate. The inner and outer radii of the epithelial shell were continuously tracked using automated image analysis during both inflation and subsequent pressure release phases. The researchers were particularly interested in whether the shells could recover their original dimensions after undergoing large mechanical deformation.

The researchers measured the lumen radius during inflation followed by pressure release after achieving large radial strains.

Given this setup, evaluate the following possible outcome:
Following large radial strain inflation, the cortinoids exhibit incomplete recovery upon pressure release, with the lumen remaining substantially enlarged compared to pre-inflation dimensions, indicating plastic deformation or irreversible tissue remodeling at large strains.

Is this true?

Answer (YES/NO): NO